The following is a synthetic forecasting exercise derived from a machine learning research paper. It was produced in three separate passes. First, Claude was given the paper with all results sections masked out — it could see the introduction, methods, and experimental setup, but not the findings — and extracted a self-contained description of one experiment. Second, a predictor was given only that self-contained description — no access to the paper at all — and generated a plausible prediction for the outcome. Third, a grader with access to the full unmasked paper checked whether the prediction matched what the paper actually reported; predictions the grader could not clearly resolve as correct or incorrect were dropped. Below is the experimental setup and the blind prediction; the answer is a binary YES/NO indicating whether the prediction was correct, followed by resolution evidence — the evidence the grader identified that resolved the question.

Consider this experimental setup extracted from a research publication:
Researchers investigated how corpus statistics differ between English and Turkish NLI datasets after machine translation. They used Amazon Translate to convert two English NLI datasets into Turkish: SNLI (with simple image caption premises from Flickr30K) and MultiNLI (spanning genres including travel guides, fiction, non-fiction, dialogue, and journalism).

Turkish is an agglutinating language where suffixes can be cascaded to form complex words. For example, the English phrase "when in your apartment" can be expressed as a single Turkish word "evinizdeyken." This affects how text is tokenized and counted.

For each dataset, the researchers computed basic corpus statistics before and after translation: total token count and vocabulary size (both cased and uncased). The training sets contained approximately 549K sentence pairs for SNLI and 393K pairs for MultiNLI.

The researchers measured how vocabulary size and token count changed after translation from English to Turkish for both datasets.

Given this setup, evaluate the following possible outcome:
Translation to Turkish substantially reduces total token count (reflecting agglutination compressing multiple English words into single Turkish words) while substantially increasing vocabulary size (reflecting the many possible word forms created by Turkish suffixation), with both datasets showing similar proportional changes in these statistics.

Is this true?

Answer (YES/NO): NO